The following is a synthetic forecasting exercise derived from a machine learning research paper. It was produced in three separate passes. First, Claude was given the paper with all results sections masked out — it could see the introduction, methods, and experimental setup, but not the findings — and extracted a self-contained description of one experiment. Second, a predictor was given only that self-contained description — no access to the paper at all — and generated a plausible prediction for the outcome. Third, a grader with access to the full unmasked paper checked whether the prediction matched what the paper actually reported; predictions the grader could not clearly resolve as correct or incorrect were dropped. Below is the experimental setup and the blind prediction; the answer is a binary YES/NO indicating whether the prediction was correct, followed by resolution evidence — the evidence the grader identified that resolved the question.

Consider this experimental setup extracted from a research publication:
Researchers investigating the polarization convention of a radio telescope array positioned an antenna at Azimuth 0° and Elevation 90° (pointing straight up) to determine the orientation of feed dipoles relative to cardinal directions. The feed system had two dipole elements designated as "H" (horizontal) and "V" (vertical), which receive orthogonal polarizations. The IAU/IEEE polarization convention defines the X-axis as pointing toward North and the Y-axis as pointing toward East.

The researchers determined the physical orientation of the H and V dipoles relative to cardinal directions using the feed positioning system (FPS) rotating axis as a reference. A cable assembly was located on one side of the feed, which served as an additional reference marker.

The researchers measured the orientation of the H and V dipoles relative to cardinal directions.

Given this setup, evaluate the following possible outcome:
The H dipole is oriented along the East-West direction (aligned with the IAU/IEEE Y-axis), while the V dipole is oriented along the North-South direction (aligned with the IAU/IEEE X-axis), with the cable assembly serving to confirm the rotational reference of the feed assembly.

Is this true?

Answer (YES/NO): YES